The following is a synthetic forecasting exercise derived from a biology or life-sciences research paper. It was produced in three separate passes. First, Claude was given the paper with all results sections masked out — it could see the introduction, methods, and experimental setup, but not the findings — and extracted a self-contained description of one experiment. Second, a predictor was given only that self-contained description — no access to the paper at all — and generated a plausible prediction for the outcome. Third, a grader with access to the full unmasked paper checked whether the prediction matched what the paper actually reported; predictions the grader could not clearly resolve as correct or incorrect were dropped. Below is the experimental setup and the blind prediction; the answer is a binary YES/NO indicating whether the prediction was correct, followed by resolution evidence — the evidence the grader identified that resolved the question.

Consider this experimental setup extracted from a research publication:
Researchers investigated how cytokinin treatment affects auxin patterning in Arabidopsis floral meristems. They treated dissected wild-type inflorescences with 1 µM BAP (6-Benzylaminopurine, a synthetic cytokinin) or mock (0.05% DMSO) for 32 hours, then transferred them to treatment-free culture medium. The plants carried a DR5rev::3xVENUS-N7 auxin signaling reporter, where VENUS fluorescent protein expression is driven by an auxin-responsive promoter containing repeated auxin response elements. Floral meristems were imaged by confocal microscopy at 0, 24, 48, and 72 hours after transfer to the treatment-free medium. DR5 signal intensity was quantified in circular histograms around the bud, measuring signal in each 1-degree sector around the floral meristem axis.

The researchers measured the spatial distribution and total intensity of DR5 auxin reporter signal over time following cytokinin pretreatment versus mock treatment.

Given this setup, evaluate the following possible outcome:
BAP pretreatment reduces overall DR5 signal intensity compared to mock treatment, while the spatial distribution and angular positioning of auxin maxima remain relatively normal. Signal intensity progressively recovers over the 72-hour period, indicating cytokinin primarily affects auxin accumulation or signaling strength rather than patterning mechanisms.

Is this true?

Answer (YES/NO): NO